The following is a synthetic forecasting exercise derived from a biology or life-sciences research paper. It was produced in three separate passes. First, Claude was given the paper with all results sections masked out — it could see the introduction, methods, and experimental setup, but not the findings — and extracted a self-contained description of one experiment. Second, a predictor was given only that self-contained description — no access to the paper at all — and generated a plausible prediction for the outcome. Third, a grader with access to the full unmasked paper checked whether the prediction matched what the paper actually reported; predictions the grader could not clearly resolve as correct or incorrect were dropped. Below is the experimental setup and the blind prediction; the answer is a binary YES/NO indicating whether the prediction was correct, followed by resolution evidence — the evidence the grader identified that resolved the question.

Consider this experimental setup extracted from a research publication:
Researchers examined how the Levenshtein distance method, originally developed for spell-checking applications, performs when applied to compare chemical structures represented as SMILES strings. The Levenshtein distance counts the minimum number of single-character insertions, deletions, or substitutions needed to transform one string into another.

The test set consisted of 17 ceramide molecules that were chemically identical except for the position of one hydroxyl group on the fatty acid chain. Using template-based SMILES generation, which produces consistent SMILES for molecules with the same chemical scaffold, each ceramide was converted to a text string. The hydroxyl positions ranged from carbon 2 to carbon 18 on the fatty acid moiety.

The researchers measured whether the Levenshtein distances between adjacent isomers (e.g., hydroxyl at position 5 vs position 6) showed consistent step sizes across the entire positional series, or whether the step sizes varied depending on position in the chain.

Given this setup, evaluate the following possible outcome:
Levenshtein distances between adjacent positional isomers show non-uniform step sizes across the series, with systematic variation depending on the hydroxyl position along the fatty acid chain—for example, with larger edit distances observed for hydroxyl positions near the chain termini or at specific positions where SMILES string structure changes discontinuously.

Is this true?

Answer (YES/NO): NO